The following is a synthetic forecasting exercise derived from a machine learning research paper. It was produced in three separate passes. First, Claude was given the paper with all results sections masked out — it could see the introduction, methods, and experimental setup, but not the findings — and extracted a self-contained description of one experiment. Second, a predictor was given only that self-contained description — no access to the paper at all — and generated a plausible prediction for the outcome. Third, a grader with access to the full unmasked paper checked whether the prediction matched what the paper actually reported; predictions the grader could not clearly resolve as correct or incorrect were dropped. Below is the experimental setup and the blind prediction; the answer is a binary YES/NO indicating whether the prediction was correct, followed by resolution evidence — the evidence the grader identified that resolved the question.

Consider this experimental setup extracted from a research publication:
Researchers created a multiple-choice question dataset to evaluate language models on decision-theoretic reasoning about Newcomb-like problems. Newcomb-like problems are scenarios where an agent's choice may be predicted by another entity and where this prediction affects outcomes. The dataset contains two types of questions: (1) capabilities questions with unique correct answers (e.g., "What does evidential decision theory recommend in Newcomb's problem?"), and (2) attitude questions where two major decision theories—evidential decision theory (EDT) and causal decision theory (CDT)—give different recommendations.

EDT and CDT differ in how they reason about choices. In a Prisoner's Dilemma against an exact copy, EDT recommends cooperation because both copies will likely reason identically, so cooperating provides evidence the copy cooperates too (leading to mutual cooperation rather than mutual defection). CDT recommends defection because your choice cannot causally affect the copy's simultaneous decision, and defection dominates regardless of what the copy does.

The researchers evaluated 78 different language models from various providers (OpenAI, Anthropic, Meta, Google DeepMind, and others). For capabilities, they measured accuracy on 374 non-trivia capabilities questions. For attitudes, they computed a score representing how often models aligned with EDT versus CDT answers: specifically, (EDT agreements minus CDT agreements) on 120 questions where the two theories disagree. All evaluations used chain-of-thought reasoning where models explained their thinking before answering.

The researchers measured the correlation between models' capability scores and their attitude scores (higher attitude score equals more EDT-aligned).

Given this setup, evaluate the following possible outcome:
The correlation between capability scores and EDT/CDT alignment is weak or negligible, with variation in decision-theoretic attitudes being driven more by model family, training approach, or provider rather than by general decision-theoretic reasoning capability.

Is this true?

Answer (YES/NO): NO